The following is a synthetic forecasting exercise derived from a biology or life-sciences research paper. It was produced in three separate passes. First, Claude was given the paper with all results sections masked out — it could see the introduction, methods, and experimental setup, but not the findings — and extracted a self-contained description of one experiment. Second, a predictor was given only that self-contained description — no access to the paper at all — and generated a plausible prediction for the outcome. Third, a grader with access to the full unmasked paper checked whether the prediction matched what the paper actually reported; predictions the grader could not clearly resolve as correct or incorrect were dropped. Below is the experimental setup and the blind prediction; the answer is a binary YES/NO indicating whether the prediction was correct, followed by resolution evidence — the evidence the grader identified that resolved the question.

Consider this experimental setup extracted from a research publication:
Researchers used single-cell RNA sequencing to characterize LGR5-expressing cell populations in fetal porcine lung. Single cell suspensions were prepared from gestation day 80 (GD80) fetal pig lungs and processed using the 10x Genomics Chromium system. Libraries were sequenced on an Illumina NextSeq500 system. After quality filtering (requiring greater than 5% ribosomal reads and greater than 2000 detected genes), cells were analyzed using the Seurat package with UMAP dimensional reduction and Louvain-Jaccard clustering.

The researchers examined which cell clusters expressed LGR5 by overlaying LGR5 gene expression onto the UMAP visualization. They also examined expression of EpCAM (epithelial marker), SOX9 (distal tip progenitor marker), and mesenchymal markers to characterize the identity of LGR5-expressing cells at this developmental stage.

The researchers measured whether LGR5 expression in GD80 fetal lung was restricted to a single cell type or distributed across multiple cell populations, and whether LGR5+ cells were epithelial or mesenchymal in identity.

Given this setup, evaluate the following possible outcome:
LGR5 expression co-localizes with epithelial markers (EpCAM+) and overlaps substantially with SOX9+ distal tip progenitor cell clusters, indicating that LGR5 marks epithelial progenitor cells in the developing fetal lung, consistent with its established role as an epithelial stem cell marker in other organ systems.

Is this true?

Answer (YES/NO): NO